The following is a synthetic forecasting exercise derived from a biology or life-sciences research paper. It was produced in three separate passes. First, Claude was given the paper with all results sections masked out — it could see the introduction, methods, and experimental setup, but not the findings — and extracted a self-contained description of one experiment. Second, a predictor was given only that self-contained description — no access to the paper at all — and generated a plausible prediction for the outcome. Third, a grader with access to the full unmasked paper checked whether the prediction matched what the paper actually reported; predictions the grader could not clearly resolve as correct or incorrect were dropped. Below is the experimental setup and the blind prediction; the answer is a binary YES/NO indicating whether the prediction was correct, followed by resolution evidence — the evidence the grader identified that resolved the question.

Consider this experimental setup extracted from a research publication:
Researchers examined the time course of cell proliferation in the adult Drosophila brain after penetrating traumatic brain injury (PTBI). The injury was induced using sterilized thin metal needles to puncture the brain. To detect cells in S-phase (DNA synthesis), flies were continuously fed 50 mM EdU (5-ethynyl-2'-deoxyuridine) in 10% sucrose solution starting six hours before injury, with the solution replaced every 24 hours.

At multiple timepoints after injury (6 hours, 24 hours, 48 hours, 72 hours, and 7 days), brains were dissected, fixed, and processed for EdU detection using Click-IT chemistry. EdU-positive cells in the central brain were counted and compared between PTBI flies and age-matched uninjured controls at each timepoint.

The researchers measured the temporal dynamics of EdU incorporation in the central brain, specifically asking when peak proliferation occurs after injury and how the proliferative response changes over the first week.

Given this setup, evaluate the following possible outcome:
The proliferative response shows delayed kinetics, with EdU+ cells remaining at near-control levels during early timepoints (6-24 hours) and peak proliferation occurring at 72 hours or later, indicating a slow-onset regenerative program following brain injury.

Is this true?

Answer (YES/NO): NO